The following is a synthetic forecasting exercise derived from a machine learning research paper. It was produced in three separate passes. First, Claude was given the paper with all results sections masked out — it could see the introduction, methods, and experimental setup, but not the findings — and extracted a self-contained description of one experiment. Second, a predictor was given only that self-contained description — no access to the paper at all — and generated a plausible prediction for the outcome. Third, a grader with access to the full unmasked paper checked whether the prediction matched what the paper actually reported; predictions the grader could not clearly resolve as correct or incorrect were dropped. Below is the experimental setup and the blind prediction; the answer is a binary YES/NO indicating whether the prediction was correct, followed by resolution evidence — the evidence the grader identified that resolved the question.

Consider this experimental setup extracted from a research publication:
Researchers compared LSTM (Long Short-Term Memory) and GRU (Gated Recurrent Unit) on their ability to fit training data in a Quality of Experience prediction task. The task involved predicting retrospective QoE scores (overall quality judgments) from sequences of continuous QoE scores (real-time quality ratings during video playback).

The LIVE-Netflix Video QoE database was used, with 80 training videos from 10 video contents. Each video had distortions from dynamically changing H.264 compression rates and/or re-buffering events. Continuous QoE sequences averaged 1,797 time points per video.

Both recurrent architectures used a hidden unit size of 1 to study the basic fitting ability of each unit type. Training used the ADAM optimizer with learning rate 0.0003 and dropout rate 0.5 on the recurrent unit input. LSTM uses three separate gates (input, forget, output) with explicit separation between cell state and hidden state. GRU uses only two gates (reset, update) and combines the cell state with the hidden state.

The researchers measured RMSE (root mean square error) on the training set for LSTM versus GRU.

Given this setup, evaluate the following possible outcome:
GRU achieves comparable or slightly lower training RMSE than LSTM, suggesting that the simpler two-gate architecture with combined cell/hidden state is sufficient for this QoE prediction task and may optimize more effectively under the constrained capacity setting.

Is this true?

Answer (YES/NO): NO